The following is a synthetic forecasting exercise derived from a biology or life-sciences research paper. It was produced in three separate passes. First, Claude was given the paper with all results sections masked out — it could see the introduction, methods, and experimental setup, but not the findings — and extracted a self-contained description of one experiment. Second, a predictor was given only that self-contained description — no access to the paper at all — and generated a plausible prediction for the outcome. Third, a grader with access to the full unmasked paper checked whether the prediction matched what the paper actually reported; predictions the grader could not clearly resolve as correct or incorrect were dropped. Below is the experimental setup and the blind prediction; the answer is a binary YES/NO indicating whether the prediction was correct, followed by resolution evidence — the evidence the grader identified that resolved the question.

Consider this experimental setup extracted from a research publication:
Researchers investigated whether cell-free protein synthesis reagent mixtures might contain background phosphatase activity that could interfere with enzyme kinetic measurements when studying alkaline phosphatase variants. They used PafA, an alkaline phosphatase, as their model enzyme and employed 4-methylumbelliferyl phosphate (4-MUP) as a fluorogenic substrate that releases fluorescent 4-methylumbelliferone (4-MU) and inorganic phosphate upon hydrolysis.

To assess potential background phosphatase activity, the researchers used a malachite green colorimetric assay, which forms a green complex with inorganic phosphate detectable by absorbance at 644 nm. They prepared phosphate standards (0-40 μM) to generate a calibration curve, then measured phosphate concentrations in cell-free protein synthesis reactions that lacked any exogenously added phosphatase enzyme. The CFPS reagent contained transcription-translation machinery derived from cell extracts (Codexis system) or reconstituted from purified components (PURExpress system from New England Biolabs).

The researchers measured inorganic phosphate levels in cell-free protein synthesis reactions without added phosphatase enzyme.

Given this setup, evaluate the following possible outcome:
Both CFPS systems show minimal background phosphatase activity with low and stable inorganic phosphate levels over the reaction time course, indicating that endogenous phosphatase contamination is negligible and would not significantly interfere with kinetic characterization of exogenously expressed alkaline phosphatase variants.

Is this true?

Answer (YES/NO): NO